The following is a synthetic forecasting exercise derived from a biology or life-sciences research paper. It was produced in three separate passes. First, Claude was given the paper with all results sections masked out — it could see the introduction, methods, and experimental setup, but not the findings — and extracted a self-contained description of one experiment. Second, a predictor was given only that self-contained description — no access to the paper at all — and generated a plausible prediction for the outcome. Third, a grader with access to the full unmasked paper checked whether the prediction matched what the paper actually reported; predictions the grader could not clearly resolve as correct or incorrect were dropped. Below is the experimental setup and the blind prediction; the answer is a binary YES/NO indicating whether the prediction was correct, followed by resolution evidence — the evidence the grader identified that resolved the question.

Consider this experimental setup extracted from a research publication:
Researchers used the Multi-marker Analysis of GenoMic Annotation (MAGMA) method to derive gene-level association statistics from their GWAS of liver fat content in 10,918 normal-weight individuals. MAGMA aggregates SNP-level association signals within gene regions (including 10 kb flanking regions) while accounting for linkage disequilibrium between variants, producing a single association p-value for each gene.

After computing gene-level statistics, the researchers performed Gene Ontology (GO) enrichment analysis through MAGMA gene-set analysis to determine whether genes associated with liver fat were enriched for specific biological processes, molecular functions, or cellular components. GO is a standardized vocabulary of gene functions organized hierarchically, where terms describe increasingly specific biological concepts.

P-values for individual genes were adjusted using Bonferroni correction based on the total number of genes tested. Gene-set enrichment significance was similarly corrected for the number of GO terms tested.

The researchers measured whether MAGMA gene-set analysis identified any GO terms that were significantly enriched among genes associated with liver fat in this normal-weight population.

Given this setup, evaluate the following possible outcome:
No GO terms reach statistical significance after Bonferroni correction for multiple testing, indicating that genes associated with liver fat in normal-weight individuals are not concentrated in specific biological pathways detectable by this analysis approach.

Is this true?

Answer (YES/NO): YES